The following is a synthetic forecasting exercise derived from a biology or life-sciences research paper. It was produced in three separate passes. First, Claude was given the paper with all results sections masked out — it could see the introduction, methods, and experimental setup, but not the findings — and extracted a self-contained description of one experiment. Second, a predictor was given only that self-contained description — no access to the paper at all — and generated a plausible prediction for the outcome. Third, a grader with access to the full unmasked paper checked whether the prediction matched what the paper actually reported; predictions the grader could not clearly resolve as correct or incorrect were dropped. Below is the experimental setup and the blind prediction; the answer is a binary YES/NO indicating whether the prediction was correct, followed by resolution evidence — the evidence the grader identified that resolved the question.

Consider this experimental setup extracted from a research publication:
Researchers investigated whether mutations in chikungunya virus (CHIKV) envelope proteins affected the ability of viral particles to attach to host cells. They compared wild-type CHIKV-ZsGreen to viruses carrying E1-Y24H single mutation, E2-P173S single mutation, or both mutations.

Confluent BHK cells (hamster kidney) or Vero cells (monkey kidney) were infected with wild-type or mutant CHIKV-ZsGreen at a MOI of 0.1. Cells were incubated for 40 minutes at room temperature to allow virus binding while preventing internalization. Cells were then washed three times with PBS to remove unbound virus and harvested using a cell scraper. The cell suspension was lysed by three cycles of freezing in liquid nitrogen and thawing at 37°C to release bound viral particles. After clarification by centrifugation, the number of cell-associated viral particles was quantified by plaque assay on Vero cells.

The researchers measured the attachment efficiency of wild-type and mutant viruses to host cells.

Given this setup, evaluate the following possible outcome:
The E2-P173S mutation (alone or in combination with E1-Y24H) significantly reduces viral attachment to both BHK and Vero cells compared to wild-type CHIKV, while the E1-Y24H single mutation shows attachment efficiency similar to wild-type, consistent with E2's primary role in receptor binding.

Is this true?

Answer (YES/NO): NO